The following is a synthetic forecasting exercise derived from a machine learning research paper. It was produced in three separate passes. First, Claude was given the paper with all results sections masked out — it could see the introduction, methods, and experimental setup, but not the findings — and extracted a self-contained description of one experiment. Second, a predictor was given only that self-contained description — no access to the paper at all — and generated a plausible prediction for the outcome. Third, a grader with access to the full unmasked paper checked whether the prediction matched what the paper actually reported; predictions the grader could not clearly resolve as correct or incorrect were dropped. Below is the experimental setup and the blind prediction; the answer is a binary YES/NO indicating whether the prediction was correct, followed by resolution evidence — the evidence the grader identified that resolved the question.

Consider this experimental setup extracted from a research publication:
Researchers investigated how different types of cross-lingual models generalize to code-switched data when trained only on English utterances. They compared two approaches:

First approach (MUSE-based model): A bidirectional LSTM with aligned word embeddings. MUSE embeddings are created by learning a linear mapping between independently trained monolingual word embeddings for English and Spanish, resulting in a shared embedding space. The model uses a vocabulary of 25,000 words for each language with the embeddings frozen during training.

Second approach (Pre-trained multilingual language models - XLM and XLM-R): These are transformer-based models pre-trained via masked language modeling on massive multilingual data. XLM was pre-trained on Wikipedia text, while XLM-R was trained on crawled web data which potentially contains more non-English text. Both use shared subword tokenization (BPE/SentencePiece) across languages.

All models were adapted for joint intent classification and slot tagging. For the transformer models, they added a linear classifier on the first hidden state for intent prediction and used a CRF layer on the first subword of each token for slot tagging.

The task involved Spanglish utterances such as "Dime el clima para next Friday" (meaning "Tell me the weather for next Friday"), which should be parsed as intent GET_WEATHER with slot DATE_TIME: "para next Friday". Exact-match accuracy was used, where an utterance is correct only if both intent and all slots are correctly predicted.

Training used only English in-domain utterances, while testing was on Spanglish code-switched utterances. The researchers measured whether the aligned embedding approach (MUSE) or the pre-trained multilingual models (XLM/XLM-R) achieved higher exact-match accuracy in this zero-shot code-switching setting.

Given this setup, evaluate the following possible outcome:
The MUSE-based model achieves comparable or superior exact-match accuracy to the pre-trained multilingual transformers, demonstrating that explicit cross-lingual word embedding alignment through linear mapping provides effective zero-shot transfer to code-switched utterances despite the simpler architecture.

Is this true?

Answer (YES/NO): NO